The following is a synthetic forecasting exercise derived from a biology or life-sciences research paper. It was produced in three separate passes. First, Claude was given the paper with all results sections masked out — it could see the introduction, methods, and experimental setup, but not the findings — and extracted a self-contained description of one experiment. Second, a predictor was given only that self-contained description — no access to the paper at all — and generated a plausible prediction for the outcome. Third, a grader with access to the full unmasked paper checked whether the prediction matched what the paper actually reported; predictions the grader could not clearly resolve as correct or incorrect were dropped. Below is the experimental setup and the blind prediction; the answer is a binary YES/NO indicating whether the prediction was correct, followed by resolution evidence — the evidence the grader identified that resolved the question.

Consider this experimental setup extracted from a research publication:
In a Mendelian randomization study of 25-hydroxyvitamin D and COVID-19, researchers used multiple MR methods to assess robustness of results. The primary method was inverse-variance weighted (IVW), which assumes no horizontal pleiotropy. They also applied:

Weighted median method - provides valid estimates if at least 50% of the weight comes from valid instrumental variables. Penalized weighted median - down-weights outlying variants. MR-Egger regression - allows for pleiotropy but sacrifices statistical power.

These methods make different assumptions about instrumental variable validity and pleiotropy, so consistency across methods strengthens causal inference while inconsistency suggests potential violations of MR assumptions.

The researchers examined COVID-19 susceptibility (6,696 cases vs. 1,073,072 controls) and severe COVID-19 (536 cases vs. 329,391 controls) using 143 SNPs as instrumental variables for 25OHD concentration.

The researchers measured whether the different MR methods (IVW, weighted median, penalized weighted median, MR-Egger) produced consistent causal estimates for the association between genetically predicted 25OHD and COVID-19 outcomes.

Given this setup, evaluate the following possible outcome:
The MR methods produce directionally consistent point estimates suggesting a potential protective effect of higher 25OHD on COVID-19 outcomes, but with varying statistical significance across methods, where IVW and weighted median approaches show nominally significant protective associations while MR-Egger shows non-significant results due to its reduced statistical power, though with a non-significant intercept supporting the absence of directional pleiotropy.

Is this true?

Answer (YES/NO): NO